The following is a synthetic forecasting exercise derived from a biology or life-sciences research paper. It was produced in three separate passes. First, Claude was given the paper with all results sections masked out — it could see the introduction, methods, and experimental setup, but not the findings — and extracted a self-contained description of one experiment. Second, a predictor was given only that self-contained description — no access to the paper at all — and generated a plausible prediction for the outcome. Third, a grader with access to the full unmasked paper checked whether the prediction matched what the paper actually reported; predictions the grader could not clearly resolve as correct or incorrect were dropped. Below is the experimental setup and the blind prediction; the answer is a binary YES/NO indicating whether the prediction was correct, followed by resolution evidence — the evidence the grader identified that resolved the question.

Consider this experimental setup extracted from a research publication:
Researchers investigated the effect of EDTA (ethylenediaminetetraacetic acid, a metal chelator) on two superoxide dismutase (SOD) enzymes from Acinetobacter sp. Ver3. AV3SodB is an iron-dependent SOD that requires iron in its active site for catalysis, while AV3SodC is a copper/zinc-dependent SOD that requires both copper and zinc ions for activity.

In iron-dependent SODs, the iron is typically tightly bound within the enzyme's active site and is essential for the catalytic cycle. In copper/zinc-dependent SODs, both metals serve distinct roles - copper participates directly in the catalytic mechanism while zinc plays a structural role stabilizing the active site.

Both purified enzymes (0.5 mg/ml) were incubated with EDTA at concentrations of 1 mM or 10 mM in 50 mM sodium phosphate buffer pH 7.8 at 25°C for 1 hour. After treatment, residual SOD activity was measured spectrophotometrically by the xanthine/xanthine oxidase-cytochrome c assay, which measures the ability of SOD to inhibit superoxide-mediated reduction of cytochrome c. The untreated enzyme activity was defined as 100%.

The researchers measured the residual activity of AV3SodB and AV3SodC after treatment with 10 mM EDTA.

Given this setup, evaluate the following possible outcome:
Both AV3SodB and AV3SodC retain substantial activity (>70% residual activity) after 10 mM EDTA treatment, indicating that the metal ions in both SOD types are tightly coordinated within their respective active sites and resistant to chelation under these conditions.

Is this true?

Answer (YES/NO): NO